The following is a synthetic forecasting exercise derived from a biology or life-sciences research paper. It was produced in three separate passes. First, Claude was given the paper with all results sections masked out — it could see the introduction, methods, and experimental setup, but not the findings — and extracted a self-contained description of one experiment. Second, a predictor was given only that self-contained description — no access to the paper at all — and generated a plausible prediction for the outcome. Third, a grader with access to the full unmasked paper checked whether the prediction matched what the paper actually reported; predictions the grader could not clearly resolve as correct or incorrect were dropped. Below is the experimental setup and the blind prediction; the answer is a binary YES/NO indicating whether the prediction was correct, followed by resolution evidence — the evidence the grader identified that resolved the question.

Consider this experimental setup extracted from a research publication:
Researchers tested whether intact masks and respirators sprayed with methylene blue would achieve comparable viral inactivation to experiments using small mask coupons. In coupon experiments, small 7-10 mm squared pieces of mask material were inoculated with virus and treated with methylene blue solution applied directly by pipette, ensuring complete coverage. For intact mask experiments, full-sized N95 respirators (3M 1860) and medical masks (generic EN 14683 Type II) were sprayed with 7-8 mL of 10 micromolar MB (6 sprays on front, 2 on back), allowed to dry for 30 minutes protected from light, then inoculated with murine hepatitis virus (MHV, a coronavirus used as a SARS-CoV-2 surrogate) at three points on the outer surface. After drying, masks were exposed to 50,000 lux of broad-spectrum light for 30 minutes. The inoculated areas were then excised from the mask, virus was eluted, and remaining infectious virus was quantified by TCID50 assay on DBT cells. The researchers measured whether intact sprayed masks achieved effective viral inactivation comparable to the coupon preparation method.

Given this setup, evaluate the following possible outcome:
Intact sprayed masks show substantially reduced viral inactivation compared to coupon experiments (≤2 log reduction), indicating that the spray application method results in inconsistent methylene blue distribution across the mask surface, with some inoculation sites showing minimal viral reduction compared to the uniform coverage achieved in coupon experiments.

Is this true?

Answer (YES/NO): NO